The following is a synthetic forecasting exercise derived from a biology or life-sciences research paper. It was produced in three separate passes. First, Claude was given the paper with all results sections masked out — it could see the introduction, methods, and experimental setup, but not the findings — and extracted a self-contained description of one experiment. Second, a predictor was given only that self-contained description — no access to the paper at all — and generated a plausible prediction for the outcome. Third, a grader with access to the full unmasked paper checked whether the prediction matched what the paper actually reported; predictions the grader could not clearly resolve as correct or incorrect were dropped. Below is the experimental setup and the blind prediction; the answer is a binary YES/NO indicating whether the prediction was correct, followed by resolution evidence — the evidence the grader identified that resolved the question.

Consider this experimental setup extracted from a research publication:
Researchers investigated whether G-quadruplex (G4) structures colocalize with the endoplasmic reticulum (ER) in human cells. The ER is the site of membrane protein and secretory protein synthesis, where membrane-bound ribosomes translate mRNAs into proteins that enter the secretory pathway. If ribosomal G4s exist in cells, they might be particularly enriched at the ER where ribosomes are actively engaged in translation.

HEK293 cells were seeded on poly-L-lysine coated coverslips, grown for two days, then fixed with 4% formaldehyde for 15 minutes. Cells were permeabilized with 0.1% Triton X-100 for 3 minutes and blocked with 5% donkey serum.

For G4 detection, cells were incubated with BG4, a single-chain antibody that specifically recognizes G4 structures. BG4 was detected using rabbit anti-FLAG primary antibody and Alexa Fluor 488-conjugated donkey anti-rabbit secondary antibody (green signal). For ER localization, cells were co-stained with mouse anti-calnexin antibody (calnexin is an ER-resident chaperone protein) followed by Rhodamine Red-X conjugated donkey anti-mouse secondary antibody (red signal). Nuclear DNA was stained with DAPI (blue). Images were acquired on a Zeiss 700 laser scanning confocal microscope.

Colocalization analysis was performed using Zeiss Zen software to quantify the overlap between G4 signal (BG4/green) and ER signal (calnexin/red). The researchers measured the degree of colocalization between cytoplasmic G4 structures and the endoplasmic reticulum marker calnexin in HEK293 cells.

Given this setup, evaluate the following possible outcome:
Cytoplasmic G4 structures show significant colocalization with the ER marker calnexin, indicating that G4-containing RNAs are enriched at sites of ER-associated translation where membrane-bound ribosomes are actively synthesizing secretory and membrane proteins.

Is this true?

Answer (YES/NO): YES